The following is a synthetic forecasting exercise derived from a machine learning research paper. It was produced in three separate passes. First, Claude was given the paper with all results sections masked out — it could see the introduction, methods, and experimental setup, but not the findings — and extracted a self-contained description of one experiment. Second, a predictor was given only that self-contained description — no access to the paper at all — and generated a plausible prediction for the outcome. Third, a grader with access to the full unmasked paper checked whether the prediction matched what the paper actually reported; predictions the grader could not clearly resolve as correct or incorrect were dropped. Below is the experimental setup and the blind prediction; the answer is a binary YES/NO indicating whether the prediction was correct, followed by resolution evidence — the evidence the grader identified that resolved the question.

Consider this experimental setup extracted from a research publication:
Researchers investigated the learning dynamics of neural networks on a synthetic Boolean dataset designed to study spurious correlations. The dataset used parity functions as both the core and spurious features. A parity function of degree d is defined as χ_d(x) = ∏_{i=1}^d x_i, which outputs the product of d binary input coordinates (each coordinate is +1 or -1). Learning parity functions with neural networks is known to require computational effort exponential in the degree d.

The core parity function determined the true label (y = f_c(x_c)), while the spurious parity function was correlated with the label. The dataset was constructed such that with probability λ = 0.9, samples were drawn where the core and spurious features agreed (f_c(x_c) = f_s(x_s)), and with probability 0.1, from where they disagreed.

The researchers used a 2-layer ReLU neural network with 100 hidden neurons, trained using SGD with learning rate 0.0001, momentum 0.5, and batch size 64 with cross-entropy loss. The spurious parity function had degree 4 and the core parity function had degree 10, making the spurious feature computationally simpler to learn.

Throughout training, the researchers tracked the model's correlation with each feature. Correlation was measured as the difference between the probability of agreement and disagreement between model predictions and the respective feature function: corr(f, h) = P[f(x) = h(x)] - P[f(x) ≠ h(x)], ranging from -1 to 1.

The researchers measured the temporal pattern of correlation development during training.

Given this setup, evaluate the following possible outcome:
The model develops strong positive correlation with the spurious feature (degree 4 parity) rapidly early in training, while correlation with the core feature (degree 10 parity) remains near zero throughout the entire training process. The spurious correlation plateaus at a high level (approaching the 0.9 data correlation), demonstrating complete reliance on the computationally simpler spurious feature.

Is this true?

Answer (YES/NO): NO